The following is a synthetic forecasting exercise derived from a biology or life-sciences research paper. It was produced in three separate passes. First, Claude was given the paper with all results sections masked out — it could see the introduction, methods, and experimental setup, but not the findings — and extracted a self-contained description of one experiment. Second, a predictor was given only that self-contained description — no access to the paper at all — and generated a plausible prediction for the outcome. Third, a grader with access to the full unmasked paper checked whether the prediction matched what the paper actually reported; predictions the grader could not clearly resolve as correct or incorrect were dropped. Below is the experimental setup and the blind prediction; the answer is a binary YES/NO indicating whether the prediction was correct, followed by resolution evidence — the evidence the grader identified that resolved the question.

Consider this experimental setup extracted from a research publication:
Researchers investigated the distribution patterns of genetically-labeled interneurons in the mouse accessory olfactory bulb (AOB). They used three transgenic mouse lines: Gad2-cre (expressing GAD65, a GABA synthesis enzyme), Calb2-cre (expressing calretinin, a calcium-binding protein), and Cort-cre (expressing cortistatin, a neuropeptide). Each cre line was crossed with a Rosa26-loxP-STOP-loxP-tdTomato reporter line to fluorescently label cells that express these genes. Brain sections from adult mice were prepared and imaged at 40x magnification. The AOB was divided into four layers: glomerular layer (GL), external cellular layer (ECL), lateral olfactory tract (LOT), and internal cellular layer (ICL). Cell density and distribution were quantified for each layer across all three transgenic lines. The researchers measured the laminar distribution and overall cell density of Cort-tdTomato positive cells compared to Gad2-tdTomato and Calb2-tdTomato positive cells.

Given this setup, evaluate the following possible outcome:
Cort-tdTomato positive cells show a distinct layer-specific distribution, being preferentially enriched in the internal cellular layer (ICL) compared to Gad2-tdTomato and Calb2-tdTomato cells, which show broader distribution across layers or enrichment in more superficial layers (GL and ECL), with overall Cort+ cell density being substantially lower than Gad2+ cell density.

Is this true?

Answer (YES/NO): NO